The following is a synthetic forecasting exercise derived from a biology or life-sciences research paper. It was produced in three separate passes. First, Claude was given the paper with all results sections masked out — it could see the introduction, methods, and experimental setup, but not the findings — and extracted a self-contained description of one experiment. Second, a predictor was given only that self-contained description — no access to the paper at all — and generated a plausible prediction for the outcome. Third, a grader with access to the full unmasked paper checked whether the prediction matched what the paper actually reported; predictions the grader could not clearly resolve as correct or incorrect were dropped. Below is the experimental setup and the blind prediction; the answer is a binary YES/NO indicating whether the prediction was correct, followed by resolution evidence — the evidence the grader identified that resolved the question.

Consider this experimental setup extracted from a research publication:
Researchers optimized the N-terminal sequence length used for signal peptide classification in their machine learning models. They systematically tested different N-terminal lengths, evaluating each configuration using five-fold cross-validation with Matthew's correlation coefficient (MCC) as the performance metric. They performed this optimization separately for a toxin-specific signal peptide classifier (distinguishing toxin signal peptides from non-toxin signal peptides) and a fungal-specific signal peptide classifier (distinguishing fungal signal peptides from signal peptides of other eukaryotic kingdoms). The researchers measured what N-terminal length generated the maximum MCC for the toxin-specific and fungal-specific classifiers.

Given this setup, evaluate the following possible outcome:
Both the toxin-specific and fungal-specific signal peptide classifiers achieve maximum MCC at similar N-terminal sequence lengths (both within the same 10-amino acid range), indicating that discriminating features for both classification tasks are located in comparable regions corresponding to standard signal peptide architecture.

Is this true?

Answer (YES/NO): YES